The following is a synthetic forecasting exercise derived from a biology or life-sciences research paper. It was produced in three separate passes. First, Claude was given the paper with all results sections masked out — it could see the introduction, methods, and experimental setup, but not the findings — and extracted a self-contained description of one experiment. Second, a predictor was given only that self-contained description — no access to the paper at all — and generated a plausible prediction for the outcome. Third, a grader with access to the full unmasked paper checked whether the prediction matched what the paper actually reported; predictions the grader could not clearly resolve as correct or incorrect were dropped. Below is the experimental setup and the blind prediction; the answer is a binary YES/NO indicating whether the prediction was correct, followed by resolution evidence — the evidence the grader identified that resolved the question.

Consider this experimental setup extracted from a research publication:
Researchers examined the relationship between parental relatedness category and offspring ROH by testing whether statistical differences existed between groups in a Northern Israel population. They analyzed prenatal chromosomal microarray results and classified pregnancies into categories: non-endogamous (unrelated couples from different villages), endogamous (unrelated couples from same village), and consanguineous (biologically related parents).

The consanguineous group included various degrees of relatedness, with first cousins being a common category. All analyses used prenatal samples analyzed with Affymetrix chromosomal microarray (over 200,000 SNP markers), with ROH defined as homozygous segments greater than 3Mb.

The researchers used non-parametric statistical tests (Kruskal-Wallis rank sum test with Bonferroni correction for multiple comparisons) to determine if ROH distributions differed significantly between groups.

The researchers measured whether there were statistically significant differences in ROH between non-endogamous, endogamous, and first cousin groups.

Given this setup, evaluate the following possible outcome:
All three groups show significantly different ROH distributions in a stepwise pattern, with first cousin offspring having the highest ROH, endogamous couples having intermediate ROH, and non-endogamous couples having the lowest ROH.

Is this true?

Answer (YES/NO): YES